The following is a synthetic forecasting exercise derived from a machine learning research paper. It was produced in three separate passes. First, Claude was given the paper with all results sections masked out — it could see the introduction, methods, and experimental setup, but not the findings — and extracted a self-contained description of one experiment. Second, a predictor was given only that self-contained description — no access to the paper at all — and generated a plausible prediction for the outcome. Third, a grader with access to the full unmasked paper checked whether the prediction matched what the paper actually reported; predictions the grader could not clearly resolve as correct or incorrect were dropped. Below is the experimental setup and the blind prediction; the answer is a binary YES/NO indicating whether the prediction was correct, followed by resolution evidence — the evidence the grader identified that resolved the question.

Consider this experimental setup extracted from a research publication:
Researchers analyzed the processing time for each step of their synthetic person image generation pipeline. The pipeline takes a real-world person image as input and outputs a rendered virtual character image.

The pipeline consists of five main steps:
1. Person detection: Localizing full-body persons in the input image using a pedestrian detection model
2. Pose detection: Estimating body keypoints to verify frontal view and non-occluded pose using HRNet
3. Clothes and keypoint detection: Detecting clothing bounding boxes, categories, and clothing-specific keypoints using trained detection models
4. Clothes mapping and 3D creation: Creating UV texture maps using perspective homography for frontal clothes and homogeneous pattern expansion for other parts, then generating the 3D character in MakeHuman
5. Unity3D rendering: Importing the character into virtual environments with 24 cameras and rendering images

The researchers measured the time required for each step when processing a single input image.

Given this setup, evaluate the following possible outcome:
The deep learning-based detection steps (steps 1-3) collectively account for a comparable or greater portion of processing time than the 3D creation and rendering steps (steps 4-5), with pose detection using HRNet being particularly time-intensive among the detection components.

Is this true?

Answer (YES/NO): NO